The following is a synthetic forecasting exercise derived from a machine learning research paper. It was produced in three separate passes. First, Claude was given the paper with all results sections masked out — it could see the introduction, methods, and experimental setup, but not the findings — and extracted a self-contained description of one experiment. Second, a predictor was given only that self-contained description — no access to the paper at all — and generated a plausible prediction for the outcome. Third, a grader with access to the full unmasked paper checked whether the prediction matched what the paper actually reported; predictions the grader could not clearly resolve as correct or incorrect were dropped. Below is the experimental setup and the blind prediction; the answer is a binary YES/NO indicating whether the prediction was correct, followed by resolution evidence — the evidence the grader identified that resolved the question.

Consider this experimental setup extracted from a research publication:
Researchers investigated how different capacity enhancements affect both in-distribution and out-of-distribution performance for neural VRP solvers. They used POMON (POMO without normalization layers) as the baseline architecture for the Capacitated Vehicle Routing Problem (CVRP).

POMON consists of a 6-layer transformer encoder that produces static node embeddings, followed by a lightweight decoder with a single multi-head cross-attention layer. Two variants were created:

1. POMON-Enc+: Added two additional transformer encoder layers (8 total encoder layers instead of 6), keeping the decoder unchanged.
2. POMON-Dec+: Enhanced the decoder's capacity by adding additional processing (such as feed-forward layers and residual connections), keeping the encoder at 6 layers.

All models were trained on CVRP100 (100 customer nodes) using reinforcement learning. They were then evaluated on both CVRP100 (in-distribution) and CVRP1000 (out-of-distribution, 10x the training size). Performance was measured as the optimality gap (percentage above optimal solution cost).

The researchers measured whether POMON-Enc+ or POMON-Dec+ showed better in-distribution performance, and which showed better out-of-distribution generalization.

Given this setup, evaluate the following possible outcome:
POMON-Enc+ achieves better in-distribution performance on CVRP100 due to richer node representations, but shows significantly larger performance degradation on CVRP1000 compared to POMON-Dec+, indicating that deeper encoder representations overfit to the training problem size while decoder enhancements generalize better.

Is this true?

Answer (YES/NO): NO